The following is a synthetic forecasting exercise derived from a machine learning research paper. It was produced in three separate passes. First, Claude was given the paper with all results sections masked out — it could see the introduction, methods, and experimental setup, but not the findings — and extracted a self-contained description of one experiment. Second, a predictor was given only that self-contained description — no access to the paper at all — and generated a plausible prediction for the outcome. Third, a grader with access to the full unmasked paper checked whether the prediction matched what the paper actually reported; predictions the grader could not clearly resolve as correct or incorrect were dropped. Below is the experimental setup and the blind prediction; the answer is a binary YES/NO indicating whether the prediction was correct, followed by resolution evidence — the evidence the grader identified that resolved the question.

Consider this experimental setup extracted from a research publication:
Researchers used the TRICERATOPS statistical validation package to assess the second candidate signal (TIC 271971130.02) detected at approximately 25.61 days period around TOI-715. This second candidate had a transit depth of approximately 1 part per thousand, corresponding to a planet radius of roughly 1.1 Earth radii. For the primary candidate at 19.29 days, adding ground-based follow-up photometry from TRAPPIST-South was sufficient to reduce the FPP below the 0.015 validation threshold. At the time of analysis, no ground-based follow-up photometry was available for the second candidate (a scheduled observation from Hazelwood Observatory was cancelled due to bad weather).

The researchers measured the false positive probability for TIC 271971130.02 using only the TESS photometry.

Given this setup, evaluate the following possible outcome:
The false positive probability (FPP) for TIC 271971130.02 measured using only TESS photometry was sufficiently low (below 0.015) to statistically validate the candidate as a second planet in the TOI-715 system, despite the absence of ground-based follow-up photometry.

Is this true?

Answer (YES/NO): NO